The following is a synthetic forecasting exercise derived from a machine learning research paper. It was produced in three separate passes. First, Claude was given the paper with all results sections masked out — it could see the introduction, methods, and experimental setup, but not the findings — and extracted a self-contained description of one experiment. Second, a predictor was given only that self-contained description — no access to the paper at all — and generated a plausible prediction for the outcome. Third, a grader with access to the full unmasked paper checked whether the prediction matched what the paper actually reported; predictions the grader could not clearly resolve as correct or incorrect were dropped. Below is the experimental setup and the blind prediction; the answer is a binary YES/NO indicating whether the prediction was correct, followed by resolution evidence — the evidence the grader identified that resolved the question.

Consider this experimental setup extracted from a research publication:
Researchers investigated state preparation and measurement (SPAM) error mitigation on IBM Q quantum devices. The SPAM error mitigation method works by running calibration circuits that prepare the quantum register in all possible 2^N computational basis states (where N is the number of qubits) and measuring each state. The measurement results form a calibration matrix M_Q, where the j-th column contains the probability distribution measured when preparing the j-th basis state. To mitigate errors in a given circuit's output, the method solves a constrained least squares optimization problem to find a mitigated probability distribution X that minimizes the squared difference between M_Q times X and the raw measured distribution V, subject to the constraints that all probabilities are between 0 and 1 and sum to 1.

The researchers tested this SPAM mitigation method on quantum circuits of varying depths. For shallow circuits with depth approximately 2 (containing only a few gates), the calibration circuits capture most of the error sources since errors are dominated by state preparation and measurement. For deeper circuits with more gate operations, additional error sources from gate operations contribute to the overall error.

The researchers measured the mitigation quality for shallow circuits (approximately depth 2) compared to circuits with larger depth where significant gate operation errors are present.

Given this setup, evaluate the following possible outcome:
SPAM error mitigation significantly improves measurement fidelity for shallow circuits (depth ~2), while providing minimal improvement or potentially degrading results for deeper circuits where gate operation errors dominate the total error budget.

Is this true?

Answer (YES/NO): YES